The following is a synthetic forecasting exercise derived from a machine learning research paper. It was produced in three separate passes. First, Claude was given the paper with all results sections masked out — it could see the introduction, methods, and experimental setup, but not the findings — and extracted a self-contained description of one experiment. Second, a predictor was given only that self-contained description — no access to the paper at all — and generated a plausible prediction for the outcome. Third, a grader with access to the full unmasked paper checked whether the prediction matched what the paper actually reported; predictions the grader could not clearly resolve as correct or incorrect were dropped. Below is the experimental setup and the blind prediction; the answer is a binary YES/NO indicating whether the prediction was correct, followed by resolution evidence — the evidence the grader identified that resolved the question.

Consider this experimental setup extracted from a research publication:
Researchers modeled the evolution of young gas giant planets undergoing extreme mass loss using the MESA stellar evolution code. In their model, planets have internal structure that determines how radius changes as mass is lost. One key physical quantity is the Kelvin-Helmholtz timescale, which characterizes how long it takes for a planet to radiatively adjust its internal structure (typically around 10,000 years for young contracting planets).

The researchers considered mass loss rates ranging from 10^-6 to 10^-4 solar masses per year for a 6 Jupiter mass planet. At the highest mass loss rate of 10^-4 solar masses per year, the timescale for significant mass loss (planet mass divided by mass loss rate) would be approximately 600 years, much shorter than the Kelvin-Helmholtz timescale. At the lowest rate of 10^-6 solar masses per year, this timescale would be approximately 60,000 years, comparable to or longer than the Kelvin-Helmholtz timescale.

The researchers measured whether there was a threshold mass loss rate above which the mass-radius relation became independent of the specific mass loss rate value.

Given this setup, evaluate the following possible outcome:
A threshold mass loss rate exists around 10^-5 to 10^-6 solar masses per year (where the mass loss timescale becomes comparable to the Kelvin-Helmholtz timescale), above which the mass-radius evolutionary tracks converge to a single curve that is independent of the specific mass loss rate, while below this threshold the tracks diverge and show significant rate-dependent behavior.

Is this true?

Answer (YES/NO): YES